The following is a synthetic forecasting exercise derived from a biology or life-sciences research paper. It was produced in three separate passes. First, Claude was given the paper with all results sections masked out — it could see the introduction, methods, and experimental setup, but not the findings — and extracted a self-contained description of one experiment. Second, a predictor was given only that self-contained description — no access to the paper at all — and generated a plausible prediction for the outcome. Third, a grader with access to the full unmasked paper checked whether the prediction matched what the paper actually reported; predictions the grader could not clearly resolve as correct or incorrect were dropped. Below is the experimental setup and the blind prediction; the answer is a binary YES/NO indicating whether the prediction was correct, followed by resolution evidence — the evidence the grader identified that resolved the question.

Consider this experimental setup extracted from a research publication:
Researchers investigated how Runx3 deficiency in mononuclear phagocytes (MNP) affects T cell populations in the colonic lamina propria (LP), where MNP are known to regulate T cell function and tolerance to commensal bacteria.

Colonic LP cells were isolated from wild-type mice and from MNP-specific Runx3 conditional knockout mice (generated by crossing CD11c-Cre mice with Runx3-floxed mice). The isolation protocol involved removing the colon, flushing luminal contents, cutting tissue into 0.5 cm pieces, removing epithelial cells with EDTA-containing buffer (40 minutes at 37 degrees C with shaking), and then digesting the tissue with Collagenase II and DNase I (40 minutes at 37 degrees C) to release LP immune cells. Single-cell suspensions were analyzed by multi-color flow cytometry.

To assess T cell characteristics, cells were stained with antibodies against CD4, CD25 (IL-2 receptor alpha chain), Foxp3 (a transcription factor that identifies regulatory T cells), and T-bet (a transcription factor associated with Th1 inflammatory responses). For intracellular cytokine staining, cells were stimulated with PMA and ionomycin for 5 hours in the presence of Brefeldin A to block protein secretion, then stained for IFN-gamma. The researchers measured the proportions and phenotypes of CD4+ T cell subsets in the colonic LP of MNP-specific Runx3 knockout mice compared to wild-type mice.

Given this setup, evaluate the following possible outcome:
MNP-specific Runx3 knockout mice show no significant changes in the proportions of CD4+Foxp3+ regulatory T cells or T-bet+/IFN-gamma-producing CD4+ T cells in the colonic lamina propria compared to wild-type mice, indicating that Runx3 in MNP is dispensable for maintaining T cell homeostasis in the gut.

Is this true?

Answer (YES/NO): NO